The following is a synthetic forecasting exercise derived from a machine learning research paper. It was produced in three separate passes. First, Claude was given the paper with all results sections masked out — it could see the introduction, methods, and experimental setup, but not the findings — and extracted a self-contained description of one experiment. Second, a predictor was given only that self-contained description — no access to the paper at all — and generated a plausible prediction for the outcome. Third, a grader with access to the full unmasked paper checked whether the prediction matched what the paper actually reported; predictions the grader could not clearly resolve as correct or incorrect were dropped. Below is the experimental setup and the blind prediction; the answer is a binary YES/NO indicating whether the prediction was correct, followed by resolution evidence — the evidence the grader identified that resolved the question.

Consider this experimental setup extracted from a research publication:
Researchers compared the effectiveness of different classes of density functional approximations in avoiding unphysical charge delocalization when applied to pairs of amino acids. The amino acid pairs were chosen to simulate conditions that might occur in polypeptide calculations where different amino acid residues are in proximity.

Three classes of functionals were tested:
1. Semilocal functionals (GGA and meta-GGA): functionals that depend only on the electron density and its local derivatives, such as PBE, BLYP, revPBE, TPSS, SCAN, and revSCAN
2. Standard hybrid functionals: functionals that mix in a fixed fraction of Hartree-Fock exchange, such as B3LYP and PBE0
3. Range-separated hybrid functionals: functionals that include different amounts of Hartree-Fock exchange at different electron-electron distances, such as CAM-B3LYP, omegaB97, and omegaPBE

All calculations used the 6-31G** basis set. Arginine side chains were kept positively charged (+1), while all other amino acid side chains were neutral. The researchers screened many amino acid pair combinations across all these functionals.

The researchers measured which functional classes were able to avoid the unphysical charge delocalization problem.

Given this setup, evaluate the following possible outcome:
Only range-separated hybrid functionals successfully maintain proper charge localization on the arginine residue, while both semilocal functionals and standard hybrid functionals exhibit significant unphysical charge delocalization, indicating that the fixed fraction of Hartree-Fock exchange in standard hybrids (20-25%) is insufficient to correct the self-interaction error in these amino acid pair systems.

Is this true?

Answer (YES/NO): NO